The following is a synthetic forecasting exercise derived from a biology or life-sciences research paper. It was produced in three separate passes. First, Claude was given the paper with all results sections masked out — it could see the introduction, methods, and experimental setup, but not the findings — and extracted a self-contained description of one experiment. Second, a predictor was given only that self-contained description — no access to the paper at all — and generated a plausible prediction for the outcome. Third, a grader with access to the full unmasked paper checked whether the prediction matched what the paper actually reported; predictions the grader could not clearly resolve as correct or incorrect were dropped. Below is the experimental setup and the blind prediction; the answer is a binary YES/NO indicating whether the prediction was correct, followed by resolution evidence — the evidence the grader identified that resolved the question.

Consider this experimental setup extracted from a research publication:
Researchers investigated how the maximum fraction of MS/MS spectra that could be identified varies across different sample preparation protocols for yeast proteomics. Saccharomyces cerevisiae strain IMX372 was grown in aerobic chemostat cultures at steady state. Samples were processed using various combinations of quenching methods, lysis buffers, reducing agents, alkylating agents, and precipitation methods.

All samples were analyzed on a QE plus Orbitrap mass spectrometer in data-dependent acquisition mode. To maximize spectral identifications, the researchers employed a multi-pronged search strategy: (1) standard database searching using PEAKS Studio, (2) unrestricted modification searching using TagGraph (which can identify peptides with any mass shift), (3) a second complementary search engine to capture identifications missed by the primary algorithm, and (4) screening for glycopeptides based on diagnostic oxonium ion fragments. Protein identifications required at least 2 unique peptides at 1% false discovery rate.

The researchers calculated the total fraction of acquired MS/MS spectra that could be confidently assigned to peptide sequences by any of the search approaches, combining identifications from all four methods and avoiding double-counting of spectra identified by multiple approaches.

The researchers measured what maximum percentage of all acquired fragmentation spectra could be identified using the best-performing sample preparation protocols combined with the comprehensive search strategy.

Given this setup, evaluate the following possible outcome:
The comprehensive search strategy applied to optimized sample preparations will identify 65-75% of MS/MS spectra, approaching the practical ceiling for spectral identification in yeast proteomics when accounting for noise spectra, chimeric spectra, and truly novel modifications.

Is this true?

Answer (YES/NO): YES